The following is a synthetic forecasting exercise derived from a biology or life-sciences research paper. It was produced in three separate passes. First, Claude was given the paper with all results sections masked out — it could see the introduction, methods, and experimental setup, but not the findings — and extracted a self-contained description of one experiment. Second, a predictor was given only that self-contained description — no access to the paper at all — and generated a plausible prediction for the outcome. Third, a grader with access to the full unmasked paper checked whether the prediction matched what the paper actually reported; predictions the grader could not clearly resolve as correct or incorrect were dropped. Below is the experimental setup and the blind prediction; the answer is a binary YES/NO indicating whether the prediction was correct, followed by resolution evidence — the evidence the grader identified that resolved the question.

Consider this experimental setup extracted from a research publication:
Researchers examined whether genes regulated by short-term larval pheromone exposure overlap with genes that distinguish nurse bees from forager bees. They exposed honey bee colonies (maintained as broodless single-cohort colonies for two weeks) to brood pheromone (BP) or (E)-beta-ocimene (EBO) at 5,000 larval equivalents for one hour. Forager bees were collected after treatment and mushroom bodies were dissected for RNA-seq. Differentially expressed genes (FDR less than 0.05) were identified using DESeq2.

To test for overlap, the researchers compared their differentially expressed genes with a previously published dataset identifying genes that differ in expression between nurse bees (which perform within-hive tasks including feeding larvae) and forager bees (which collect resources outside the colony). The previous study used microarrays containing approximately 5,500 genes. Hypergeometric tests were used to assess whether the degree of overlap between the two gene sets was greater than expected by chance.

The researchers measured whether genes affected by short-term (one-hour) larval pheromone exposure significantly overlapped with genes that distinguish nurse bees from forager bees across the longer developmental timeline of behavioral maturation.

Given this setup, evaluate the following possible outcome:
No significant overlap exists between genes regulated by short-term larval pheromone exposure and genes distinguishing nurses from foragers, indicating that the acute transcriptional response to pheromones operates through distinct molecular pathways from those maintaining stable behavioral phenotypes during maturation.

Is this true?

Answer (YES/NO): NO